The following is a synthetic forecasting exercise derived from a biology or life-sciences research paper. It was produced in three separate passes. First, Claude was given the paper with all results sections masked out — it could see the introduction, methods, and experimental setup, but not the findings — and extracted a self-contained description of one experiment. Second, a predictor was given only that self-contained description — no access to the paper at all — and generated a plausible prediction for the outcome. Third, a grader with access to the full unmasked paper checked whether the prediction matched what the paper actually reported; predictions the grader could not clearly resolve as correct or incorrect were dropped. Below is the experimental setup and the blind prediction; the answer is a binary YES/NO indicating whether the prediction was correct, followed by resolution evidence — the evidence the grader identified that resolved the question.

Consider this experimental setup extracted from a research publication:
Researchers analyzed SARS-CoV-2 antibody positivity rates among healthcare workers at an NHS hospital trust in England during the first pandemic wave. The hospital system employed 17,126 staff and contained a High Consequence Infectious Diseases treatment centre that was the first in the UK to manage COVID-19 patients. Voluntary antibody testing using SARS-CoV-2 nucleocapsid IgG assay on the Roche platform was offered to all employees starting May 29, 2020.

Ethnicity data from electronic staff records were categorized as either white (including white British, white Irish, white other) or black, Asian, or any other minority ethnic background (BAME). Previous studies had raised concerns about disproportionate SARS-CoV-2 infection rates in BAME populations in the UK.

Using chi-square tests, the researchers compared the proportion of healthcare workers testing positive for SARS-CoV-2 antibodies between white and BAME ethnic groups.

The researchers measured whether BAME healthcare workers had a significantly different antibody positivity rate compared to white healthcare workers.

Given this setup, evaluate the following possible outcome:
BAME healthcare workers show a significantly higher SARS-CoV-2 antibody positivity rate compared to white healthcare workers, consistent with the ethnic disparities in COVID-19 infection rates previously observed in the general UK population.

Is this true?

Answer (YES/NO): YES